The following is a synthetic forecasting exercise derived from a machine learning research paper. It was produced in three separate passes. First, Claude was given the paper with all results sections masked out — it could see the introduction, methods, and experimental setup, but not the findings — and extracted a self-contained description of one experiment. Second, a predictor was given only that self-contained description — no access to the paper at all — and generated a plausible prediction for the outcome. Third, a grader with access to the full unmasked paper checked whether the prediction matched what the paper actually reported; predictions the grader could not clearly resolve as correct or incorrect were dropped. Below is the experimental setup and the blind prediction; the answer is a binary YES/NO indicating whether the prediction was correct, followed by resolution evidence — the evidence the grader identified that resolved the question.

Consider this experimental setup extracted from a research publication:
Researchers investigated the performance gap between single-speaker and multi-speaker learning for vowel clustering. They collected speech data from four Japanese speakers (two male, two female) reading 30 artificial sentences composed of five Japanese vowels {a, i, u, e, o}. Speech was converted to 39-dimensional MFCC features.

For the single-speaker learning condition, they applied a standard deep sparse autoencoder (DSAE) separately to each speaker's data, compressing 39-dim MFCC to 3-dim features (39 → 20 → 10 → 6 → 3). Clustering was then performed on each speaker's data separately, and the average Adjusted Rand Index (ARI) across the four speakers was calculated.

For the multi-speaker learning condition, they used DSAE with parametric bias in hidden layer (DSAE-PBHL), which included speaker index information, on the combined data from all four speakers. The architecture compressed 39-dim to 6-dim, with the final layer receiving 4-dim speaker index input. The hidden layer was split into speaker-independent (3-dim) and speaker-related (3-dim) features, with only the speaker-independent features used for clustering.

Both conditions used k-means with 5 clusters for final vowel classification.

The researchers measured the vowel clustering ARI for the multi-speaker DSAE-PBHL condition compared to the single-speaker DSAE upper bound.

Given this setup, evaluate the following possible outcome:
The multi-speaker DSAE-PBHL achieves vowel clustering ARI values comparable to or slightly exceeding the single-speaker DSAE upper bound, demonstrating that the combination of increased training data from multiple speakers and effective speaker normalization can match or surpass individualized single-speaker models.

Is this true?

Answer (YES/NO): NO